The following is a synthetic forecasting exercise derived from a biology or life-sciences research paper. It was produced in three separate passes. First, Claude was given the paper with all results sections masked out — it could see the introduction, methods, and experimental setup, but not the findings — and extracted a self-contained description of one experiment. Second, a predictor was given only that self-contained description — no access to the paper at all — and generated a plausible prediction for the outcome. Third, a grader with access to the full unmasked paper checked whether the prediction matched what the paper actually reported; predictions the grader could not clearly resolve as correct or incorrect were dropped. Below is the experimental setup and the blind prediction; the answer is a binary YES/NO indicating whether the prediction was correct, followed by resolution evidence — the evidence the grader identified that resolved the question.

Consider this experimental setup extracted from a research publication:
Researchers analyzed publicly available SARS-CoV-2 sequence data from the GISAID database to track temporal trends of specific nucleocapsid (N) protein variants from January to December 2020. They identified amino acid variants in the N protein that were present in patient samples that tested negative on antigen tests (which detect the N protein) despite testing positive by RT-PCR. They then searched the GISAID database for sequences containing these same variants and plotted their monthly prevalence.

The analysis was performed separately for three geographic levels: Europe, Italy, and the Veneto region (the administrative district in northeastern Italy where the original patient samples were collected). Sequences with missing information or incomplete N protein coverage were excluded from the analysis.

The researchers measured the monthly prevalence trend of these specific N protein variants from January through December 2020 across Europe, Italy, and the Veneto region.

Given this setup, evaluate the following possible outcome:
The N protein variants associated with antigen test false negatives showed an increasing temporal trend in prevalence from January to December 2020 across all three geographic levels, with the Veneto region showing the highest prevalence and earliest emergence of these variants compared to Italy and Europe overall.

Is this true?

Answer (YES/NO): NO